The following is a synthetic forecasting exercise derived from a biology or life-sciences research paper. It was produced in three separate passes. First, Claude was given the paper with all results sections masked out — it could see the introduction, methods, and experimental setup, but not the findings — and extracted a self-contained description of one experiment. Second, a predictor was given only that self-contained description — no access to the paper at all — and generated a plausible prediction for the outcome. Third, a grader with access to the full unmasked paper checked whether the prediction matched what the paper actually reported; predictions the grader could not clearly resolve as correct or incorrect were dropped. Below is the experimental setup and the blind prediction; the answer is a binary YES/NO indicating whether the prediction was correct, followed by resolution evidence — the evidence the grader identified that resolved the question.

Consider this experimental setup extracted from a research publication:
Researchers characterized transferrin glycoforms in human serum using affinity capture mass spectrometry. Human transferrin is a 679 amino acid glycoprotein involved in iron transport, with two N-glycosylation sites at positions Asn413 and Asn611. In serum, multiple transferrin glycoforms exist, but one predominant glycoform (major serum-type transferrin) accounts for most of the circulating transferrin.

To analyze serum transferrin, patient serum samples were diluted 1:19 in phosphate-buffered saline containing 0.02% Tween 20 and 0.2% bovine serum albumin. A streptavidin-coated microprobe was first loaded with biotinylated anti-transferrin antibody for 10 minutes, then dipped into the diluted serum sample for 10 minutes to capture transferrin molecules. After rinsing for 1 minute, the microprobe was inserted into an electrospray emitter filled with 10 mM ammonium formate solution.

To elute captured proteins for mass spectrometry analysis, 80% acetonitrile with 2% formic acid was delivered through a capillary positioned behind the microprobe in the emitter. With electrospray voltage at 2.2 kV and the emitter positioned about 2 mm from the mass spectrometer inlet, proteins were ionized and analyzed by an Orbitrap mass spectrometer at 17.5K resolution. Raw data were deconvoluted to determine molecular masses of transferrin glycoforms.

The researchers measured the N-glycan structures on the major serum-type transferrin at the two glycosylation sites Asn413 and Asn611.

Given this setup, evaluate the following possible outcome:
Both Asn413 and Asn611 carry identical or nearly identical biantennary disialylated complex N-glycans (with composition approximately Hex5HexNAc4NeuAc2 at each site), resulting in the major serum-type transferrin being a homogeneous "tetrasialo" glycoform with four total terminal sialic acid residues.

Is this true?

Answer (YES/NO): YES